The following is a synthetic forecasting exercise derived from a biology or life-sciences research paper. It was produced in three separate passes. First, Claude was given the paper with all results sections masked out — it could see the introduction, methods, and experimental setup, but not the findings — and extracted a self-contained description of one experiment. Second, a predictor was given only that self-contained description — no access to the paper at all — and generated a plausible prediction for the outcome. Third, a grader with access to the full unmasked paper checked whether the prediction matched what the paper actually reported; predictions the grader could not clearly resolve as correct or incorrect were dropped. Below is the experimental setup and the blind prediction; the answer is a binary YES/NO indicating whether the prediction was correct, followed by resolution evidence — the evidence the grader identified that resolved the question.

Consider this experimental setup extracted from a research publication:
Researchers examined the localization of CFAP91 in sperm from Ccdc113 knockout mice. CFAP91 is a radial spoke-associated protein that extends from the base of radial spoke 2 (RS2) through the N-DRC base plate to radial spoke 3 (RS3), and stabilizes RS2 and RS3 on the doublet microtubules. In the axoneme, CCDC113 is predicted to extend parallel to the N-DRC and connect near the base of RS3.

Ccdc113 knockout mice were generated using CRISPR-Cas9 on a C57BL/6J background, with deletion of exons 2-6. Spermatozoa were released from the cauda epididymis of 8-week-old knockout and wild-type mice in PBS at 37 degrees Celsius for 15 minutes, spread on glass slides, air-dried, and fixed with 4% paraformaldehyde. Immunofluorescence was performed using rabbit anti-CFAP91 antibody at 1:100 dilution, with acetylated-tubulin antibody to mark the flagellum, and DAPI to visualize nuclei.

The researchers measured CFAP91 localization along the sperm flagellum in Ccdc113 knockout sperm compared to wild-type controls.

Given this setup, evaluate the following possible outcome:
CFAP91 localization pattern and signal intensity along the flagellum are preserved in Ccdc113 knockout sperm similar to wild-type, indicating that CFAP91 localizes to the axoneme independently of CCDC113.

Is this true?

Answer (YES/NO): NO